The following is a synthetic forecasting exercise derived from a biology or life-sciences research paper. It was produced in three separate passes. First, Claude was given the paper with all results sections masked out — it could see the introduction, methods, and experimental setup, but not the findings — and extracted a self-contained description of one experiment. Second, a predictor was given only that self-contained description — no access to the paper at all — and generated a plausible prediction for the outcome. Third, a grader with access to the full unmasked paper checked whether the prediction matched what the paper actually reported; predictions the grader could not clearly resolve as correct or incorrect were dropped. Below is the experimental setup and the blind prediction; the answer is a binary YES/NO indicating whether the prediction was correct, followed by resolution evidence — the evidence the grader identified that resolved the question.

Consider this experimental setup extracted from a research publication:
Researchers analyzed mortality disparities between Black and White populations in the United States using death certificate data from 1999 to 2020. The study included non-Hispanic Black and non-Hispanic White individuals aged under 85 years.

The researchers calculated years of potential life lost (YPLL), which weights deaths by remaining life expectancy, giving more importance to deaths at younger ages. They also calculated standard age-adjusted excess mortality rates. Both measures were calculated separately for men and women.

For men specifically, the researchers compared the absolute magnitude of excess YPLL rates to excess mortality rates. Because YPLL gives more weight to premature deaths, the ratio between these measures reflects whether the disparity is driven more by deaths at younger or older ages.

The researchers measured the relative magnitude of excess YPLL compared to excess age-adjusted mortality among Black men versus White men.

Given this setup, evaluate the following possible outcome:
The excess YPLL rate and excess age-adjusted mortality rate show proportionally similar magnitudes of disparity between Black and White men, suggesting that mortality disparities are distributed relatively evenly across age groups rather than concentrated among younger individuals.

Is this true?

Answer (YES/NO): NO